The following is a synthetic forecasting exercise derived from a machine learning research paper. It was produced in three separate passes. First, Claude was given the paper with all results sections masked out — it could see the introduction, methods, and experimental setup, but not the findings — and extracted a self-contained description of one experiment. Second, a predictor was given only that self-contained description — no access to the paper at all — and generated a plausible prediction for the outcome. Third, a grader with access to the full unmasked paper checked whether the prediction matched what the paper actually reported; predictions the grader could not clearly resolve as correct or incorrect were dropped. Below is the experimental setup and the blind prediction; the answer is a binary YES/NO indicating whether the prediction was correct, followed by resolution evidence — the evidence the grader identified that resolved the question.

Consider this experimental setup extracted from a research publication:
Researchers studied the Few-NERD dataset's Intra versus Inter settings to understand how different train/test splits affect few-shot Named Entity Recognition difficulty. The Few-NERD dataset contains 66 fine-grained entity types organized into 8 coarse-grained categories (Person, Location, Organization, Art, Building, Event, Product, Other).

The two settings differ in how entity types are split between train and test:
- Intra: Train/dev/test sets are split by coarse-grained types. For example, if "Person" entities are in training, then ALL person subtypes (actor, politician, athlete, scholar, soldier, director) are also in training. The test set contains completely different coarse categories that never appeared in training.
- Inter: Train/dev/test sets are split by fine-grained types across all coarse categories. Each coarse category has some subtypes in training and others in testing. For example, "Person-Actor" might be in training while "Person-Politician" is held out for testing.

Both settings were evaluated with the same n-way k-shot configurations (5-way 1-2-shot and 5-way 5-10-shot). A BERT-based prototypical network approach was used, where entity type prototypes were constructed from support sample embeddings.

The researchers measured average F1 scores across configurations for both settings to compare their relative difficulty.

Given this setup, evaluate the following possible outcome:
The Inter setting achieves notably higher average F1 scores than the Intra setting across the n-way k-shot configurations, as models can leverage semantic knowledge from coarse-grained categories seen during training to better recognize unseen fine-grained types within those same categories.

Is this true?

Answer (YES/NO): YES